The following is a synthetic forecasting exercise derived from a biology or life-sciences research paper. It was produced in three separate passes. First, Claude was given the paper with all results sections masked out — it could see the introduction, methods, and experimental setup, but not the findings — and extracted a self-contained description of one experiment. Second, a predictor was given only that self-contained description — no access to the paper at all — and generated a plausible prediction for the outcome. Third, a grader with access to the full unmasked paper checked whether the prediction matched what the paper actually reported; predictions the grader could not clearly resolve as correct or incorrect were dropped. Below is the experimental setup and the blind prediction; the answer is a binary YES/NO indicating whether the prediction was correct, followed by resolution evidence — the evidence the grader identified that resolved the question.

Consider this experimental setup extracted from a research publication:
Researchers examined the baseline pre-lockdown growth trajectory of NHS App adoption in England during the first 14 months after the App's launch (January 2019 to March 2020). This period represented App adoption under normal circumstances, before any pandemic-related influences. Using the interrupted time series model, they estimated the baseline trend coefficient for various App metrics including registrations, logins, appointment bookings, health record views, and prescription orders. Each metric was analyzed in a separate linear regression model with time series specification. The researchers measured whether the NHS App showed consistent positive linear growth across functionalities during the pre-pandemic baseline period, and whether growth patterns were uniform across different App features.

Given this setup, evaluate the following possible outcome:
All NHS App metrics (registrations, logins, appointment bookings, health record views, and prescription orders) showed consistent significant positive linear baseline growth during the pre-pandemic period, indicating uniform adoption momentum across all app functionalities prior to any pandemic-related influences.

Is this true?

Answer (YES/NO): NO